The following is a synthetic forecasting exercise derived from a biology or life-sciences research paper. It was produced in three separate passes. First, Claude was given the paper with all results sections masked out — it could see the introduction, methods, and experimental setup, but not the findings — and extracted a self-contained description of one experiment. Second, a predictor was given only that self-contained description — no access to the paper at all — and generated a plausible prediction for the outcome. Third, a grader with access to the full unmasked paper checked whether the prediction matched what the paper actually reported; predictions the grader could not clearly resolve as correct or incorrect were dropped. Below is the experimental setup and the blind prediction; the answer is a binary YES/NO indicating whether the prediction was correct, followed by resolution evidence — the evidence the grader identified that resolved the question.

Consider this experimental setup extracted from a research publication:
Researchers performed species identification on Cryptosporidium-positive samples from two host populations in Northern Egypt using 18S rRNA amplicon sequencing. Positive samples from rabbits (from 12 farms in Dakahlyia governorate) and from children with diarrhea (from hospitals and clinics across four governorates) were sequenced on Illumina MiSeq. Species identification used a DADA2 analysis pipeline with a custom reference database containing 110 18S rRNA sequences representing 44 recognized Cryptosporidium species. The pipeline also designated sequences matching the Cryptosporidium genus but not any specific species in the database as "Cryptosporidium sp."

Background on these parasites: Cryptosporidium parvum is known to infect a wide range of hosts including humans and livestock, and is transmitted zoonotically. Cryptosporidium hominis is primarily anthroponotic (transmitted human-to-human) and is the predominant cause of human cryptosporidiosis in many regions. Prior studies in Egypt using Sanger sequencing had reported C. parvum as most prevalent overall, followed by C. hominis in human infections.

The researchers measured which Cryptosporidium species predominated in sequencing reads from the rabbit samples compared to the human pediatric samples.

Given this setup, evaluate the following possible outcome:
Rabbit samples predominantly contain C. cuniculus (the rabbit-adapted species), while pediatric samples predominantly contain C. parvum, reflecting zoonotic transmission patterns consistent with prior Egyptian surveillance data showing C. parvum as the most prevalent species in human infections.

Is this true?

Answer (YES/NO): NO